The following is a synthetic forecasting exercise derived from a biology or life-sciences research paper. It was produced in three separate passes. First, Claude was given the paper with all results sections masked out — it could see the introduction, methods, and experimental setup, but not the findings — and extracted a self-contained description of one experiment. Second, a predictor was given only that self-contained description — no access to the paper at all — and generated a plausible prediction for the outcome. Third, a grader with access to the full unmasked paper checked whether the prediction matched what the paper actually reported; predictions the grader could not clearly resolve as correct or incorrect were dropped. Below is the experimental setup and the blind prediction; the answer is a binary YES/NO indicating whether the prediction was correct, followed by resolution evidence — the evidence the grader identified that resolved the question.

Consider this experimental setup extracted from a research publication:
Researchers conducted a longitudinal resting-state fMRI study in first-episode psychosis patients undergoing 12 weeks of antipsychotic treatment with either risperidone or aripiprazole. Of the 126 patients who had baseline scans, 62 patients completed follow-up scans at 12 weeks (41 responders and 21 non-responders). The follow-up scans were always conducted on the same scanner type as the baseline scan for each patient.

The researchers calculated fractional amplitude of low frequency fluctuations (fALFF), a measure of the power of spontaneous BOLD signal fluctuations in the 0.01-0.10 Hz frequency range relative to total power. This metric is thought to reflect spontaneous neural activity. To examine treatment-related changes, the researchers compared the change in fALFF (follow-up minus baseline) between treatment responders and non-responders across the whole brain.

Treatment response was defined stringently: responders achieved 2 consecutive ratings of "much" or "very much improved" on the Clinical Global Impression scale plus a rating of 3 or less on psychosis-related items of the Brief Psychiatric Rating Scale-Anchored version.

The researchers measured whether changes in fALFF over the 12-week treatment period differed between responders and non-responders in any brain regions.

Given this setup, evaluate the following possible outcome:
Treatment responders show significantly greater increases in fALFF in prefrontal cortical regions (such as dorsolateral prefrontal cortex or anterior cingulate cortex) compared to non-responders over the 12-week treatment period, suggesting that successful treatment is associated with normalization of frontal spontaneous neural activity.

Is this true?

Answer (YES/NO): YES